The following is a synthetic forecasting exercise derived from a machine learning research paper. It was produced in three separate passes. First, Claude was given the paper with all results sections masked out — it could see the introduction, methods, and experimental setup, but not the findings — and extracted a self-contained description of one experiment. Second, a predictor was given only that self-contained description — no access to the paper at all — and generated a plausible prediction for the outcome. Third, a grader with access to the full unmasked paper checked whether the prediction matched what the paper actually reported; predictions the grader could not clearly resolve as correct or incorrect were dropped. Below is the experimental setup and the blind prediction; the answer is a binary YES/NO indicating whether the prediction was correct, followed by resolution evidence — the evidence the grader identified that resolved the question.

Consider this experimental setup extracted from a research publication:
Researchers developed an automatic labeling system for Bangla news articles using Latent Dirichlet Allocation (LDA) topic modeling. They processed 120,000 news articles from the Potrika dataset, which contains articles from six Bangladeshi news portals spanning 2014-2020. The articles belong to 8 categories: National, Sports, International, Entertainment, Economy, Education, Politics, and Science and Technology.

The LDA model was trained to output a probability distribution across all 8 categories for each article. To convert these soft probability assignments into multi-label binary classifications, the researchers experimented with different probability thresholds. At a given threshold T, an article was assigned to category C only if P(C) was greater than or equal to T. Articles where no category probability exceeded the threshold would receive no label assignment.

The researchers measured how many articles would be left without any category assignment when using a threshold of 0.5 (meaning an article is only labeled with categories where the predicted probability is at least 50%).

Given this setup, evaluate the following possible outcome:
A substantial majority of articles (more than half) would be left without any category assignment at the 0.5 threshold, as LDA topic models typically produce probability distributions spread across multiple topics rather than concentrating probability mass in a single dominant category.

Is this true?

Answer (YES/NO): NO